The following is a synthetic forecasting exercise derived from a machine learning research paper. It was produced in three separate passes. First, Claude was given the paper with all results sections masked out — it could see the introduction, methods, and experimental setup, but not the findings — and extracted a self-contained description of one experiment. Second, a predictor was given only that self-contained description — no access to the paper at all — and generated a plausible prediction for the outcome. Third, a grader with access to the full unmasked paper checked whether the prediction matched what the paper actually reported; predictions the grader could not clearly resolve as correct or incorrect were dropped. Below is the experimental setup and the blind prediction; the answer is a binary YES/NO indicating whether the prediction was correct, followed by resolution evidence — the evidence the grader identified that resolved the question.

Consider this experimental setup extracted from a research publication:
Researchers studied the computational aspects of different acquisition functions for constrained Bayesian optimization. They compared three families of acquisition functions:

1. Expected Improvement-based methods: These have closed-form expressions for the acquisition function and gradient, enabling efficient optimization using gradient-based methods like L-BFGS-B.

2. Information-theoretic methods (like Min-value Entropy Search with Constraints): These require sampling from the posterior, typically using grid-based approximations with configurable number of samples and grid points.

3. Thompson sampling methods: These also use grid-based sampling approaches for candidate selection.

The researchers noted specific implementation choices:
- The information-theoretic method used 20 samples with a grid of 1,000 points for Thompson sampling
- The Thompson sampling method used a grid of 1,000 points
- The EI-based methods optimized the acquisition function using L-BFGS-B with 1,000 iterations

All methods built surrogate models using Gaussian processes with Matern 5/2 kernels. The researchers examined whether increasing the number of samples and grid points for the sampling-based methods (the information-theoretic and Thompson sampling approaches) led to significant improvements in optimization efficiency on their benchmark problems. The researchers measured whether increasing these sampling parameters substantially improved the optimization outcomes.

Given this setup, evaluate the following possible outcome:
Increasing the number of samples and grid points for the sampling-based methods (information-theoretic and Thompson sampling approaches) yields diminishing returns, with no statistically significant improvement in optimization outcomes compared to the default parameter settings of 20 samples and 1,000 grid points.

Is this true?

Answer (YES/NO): YES